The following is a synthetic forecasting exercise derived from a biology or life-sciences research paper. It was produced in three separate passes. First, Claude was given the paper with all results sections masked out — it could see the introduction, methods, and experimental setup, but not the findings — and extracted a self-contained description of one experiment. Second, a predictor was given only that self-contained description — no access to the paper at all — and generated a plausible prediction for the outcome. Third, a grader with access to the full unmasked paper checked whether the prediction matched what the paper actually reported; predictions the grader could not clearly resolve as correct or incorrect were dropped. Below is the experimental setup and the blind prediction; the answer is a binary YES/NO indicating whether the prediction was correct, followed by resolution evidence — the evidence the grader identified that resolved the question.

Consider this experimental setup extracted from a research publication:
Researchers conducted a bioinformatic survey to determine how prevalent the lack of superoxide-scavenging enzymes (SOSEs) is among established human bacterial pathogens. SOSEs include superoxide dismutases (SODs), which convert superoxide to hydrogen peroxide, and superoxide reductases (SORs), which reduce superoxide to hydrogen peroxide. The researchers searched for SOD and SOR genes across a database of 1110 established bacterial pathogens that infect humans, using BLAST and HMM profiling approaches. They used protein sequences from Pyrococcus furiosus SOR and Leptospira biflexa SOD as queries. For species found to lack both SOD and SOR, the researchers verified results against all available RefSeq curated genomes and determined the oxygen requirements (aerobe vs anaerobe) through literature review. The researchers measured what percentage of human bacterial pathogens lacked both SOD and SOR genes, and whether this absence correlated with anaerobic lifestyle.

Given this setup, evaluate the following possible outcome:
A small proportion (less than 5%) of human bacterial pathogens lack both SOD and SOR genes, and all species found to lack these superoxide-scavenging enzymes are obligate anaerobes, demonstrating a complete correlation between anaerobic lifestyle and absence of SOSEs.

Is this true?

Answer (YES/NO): NO